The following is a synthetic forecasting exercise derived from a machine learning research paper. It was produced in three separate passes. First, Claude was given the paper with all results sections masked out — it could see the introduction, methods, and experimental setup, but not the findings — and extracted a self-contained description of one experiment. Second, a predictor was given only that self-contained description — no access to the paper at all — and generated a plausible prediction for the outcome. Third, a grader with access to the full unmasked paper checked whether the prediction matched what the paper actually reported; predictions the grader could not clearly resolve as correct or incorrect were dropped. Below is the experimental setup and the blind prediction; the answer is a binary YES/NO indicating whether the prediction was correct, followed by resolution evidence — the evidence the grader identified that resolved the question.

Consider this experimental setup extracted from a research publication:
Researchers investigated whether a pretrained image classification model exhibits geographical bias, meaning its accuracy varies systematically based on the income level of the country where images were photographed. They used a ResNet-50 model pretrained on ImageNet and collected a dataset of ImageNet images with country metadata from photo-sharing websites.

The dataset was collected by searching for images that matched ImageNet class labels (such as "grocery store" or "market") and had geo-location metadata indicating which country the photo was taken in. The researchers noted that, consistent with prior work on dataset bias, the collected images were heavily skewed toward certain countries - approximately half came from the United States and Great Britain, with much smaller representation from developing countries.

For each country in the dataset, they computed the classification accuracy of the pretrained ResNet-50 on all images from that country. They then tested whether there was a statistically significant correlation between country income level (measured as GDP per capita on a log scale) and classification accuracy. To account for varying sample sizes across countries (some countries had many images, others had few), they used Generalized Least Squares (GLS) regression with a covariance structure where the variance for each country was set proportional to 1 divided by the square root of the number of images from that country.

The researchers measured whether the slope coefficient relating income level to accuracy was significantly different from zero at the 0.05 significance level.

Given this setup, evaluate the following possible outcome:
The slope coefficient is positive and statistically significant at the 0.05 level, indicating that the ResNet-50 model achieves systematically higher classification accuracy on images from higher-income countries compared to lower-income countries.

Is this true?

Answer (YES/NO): YES